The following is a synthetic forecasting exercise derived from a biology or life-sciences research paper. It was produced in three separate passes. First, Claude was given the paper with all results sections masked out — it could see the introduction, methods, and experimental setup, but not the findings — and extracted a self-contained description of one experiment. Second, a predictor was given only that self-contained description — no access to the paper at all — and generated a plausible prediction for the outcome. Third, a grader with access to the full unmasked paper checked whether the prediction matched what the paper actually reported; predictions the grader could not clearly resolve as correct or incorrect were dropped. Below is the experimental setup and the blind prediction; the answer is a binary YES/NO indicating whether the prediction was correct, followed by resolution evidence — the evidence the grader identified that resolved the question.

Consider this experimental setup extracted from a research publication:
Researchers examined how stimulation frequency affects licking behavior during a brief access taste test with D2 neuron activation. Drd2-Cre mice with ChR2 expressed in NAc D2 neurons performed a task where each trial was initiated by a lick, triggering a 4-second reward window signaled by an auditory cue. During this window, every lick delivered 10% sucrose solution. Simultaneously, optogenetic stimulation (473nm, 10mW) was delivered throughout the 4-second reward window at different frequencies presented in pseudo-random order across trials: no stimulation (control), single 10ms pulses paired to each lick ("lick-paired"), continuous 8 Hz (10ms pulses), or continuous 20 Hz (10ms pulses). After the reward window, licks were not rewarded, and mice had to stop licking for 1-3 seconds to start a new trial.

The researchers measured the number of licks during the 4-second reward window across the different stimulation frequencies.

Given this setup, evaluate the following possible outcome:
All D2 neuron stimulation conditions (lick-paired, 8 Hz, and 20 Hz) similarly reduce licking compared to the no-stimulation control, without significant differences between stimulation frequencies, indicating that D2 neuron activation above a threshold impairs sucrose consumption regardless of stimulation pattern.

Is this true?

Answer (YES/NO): NO